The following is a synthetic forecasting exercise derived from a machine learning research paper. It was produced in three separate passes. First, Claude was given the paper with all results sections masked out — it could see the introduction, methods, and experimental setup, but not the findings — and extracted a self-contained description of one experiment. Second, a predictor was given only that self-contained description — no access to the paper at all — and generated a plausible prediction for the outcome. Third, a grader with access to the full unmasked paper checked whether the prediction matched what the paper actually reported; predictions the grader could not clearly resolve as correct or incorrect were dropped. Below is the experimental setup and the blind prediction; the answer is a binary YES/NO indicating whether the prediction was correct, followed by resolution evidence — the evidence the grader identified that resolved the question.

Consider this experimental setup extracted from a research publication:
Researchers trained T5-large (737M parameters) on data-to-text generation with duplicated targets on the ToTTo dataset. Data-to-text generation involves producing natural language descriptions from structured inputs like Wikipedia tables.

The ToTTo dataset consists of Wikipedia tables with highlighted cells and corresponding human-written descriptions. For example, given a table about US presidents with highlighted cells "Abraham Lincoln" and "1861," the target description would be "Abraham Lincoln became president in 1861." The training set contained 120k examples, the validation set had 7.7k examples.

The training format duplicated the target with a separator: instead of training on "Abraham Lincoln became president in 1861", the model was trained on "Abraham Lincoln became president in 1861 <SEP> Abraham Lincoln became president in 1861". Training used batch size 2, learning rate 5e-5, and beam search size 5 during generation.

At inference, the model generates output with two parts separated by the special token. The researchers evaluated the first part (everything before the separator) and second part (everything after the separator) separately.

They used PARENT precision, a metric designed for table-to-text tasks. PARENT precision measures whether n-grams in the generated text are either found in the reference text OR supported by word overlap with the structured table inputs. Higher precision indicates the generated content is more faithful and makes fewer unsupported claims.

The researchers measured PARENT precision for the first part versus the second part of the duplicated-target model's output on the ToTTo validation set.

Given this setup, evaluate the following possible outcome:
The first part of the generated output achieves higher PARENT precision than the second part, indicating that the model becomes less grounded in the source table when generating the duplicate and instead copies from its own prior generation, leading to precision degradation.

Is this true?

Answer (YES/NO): YES